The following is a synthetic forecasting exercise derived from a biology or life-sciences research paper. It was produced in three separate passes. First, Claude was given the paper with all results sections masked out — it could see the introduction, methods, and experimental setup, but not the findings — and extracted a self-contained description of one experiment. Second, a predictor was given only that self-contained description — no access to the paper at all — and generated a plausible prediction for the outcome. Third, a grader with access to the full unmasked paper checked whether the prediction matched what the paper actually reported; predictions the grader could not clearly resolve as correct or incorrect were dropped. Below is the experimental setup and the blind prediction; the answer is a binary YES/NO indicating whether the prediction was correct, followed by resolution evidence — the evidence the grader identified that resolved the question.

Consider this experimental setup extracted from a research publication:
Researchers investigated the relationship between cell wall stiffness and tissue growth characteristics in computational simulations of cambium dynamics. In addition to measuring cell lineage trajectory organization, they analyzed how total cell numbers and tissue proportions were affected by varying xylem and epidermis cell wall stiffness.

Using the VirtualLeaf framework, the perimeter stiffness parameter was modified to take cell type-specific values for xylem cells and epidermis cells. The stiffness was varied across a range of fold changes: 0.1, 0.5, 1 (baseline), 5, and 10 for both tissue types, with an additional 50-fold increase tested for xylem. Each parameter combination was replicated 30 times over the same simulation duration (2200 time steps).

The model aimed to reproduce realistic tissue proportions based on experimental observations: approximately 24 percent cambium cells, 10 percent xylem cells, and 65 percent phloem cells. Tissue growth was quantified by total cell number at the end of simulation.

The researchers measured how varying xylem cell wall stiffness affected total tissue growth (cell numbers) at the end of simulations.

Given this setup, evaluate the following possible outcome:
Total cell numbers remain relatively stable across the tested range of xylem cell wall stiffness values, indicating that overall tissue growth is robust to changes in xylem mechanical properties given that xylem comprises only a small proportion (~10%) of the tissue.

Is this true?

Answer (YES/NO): YES